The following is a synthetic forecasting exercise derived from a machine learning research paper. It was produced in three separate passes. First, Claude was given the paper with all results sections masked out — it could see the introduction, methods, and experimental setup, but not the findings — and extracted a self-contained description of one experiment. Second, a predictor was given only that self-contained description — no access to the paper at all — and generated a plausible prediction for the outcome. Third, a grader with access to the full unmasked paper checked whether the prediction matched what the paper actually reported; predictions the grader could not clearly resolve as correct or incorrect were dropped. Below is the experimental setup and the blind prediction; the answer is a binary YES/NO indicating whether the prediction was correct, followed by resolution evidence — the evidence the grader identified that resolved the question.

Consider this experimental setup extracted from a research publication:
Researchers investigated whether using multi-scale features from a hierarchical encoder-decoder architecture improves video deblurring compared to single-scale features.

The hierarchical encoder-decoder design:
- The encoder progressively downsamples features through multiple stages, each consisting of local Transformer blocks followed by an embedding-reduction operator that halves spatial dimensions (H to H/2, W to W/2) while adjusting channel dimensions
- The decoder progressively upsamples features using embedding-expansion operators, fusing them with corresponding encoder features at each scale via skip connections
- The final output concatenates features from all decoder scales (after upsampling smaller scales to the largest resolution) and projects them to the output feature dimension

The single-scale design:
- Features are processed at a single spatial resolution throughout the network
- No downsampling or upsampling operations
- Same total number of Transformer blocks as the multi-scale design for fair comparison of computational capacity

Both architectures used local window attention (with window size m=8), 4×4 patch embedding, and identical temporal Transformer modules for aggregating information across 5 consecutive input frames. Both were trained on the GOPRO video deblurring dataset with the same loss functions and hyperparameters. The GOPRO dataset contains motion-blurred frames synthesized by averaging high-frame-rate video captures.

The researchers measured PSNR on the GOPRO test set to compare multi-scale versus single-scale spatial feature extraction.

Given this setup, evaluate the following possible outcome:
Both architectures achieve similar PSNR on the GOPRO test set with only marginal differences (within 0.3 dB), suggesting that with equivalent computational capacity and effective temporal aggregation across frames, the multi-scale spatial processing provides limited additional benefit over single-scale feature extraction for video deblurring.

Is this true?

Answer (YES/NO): YES